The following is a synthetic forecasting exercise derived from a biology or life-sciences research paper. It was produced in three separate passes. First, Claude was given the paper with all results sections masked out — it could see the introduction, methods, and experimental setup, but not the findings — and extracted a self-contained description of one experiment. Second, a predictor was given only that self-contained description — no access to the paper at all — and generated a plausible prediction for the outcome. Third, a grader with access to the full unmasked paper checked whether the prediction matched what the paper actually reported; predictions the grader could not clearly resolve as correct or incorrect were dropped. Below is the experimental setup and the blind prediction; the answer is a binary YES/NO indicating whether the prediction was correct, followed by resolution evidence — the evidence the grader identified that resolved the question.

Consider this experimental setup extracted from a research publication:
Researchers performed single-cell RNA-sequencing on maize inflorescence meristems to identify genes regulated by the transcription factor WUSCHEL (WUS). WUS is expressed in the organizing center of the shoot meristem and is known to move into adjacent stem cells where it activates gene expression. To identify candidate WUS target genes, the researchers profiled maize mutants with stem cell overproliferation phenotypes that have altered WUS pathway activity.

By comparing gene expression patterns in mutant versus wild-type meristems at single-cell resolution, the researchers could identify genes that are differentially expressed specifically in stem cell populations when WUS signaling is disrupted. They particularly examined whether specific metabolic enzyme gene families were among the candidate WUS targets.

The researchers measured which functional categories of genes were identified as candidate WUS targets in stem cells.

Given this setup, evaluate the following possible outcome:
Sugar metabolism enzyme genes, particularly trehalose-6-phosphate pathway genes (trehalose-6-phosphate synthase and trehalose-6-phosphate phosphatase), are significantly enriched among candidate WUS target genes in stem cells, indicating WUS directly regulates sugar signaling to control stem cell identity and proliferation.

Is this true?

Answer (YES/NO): NO